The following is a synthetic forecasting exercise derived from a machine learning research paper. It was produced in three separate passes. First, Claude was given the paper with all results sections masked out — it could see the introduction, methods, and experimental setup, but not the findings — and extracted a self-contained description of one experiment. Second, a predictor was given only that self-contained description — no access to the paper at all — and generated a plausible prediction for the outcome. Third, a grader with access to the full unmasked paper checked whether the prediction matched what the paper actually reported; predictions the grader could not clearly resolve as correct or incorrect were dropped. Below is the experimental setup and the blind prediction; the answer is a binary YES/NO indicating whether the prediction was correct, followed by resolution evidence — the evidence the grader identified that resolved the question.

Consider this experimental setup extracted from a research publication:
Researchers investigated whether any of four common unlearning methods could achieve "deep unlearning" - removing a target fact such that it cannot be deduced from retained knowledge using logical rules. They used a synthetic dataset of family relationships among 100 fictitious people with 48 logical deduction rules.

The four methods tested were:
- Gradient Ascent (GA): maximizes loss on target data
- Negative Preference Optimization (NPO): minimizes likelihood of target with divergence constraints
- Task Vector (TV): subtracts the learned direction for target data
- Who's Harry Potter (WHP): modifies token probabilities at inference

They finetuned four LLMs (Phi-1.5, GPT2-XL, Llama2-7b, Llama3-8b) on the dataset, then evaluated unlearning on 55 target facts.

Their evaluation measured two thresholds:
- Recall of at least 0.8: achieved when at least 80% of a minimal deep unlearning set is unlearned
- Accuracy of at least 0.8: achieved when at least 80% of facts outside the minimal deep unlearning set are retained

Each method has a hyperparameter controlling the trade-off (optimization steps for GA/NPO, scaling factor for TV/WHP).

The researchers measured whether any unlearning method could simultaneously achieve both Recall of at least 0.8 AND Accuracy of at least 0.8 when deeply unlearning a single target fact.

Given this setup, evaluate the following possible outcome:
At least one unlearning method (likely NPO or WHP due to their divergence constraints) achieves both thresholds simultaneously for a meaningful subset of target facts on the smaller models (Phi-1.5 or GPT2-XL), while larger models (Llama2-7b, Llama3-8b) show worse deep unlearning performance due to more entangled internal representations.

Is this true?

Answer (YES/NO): NO